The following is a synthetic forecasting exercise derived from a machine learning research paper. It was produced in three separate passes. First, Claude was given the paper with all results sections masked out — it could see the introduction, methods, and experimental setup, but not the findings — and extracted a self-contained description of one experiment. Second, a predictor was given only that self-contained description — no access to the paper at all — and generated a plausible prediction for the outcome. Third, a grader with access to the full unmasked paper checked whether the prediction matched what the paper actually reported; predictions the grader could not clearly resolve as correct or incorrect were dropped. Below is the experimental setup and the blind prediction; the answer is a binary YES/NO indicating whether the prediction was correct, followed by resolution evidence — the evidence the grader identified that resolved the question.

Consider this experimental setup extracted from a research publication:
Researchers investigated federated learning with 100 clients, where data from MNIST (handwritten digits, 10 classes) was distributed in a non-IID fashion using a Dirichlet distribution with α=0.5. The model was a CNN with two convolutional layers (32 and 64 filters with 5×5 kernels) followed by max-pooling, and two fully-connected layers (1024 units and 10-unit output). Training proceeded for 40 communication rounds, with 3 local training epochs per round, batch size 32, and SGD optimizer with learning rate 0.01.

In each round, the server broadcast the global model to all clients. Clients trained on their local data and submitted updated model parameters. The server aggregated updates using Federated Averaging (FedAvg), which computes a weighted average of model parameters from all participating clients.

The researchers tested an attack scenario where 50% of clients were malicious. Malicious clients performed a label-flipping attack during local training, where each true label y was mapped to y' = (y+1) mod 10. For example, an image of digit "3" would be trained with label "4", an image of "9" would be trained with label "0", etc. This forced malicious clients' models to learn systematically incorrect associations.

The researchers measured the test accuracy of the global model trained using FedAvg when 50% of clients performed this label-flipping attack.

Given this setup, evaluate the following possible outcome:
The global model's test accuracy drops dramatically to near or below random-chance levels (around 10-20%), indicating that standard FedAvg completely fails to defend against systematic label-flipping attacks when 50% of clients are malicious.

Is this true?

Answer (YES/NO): NO